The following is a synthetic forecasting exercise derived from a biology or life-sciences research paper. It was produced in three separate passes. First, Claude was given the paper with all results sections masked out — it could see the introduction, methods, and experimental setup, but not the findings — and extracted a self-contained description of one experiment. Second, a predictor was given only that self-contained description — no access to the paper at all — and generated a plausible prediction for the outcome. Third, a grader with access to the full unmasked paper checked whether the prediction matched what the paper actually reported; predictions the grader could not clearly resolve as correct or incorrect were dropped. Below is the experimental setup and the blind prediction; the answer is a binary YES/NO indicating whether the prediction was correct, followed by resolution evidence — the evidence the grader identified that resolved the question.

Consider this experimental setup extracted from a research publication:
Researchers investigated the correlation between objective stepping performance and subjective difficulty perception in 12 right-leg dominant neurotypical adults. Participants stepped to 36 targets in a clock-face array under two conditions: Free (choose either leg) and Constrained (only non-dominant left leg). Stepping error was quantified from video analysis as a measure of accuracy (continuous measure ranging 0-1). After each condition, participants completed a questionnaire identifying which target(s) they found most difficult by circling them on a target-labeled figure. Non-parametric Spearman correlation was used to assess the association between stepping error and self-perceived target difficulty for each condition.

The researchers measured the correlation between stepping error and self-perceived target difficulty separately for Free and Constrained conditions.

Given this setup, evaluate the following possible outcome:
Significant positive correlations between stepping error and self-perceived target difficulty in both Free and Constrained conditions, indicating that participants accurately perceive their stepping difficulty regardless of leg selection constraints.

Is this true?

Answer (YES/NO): NO